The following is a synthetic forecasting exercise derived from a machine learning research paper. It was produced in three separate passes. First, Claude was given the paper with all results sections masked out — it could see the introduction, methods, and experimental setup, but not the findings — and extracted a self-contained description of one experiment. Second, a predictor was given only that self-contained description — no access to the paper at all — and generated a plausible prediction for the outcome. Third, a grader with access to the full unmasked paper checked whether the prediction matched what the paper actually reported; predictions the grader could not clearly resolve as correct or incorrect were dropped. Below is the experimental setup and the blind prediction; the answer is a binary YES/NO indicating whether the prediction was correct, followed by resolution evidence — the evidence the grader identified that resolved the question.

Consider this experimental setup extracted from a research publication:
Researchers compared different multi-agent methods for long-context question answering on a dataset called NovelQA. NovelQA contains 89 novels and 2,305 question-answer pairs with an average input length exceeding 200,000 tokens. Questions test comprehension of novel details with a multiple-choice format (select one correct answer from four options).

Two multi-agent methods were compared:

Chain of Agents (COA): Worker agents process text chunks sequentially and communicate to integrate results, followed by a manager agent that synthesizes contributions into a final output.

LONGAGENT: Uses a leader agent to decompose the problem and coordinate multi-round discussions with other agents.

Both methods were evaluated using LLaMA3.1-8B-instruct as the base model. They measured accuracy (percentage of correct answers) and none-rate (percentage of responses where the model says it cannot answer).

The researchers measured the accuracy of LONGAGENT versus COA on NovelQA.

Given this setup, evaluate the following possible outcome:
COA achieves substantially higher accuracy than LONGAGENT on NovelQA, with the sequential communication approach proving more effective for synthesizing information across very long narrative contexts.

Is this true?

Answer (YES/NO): NO